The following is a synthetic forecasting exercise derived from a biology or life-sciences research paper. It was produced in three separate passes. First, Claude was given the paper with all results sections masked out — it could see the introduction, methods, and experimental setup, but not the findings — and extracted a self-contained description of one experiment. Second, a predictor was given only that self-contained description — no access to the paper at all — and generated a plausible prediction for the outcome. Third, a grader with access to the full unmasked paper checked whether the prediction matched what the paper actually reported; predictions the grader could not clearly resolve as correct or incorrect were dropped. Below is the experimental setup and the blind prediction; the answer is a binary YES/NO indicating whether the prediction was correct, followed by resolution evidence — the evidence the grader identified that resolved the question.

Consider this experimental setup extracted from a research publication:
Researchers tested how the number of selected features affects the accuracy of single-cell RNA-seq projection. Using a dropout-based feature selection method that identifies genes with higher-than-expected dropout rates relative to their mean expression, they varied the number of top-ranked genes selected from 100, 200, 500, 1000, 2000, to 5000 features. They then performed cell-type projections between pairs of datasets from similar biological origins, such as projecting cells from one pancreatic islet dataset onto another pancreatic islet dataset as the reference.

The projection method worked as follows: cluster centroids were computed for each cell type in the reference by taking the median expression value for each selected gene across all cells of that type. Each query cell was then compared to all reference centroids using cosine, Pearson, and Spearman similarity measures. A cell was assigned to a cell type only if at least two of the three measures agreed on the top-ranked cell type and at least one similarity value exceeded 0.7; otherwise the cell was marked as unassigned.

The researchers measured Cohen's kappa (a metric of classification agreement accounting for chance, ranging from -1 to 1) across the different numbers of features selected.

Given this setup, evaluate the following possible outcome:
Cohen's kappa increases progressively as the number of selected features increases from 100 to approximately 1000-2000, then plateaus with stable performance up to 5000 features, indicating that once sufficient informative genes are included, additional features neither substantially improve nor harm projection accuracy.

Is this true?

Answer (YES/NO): NO